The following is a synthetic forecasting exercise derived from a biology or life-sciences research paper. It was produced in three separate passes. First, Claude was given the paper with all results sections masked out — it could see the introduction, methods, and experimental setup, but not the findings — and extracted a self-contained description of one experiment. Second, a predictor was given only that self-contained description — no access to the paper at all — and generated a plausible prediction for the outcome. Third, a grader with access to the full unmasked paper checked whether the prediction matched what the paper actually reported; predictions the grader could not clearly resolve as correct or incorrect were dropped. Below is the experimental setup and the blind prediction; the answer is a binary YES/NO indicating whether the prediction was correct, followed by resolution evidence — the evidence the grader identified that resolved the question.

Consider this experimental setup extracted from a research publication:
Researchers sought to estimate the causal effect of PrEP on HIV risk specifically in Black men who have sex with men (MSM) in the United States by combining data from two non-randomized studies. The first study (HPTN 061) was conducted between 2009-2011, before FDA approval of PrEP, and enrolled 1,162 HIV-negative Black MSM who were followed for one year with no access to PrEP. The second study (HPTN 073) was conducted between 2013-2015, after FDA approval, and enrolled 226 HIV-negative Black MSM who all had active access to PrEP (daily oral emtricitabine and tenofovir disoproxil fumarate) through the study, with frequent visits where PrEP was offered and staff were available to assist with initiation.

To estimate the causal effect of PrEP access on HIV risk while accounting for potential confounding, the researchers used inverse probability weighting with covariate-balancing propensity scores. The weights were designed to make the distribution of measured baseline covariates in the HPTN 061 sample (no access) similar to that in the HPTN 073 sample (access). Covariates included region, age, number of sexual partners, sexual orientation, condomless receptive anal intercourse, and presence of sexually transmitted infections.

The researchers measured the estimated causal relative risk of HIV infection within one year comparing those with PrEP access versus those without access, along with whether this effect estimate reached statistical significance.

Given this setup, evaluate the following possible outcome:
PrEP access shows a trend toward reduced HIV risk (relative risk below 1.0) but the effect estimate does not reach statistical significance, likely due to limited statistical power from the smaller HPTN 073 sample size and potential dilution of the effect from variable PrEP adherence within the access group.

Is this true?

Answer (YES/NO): YES